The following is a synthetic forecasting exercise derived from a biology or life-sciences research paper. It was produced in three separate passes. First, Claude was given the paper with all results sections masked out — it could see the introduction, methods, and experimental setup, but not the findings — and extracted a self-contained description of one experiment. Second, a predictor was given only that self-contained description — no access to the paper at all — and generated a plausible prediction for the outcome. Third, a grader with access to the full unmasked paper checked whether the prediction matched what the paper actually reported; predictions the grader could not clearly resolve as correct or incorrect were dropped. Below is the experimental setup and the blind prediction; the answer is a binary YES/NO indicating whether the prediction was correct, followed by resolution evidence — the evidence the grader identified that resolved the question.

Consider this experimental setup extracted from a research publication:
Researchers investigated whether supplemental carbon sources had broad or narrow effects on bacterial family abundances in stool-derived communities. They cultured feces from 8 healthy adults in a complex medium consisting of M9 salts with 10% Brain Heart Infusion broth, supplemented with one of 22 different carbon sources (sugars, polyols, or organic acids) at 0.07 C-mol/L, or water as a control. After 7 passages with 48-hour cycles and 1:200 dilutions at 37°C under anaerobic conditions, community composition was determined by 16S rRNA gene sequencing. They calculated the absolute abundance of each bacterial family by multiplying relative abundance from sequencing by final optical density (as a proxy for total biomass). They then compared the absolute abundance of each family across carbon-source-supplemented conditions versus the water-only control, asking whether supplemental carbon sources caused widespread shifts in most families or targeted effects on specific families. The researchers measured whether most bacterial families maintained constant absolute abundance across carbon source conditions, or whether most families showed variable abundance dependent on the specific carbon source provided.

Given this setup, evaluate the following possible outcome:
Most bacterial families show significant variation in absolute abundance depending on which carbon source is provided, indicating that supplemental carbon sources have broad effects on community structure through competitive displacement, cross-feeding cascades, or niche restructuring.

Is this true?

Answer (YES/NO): NO